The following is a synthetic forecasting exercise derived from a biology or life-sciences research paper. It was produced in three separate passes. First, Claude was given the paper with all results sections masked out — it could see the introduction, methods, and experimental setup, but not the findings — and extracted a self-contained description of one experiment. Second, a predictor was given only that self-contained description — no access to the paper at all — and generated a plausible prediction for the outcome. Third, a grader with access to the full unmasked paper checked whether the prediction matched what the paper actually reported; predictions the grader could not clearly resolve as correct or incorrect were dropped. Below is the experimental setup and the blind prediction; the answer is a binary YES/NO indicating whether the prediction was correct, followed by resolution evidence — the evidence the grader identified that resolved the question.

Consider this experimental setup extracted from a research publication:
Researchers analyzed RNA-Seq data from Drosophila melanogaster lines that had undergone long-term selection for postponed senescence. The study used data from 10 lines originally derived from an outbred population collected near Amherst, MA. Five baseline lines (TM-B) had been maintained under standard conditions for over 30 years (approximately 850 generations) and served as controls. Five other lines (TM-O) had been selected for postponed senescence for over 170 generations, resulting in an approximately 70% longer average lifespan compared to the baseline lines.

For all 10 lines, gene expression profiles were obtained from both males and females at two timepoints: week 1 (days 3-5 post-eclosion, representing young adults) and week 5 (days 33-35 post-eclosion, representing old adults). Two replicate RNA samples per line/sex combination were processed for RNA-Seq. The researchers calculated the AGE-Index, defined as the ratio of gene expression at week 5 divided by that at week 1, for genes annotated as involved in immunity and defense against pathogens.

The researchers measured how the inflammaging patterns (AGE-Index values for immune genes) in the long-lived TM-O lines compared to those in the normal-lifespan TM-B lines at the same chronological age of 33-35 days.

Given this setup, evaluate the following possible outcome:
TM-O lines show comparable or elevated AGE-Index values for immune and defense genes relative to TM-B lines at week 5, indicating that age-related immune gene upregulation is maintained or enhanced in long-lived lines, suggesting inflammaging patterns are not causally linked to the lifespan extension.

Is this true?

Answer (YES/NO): YES